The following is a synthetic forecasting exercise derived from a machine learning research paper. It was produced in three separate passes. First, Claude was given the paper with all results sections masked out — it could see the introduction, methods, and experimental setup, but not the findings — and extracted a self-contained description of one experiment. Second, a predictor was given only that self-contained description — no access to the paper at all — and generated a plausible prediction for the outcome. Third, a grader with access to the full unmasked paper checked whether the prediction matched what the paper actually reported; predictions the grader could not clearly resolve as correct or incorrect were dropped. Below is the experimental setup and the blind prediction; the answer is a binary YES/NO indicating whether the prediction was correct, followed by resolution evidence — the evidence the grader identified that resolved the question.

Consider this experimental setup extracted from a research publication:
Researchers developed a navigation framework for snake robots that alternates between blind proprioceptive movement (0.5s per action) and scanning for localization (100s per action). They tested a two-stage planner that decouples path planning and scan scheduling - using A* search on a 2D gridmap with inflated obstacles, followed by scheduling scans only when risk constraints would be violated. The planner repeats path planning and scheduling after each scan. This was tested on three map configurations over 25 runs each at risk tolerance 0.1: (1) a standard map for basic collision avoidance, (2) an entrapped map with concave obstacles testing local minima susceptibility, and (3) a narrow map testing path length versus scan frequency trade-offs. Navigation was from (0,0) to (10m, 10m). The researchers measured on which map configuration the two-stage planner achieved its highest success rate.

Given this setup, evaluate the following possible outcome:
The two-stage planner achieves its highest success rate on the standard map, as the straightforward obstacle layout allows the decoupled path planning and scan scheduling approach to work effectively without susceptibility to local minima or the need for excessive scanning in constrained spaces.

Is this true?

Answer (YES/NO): NO